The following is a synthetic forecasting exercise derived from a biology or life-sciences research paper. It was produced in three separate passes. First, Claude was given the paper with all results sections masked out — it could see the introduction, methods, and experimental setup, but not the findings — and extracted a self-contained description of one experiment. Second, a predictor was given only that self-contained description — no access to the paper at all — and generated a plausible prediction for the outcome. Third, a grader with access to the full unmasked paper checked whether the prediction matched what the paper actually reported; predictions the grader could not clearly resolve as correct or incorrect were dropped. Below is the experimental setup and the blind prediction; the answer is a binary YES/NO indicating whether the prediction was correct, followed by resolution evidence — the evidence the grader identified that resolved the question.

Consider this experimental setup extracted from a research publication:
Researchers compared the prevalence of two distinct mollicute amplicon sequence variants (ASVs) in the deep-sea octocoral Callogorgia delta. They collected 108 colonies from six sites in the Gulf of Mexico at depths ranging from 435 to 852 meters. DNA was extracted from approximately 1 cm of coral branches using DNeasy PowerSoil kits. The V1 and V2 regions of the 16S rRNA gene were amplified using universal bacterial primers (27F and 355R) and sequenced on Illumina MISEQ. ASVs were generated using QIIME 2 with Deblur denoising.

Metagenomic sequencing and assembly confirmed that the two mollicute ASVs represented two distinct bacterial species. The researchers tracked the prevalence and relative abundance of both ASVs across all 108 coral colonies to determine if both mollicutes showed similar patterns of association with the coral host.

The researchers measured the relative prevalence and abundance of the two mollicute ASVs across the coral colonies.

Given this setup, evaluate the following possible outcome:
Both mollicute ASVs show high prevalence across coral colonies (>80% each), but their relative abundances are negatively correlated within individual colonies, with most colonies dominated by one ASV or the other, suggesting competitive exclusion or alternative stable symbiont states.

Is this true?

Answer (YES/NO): NO